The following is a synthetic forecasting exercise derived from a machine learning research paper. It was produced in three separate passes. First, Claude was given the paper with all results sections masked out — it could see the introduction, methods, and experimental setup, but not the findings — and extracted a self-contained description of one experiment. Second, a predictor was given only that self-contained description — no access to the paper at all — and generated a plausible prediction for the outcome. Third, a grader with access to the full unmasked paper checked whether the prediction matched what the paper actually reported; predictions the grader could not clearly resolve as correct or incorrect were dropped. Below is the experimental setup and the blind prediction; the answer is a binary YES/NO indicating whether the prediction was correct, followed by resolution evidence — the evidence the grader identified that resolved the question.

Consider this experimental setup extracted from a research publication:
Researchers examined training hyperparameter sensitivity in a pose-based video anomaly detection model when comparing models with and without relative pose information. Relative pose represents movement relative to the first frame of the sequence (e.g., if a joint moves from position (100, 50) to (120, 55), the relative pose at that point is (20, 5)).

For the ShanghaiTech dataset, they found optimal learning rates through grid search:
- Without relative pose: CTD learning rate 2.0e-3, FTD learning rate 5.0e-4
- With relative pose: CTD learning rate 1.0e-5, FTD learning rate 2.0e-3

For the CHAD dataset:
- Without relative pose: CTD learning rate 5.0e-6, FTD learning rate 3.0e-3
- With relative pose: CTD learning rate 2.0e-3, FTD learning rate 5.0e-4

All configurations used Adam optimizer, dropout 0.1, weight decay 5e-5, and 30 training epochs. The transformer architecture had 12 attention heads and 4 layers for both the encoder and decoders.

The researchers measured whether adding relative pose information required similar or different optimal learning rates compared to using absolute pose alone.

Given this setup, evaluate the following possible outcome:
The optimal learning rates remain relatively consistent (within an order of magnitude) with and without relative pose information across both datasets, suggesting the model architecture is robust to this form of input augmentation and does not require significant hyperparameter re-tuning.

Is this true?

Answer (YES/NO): NO